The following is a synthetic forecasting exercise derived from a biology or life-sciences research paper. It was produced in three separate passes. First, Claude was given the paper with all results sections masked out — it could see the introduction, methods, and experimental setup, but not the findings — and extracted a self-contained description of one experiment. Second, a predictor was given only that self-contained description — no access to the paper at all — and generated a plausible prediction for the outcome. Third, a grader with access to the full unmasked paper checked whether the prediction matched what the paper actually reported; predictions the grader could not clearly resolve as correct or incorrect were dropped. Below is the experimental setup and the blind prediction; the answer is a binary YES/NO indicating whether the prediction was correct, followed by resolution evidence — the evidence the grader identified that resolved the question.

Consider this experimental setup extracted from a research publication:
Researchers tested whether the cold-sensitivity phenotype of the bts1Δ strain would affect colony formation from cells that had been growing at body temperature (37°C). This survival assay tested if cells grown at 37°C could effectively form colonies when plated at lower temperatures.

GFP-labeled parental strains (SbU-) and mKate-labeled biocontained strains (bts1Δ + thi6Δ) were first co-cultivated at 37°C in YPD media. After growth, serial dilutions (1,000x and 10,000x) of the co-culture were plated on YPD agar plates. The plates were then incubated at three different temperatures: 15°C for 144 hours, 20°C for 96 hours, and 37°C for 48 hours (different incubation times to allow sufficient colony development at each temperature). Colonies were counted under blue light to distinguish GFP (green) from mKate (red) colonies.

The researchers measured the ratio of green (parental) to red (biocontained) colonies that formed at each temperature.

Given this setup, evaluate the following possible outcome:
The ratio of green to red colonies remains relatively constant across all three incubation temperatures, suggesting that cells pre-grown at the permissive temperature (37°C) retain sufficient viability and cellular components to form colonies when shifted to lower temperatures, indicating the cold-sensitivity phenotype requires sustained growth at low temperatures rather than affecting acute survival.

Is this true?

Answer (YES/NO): NO